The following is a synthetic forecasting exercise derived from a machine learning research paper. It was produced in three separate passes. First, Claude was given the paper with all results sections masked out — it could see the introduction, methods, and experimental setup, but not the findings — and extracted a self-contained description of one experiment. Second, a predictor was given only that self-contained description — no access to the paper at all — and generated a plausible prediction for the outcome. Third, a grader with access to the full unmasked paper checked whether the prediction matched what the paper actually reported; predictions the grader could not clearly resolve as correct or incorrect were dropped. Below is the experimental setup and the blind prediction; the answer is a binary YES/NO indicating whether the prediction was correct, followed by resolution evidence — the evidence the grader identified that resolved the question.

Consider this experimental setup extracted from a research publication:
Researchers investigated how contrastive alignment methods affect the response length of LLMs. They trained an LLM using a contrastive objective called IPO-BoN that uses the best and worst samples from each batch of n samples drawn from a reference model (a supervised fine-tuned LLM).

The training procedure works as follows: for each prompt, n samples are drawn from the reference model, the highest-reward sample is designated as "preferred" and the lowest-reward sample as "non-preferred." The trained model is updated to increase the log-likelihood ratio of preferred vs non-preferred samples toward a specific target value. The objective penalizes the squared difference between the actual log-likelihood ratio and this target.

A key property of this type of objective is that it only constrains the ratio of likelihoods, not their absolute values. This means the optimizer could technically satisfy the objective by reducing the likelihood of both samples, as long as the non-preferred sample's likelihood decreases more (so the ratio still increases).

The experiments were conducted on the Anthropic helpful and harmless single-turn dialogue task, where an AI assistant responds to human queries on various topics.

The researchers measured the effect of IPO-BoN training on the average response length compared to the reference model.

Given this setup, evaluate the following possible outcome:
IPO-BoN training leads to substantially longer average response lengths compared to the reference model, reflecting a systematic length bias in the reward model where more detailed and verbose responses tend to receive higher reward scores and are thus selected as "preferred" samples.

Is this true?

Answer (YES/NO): NO